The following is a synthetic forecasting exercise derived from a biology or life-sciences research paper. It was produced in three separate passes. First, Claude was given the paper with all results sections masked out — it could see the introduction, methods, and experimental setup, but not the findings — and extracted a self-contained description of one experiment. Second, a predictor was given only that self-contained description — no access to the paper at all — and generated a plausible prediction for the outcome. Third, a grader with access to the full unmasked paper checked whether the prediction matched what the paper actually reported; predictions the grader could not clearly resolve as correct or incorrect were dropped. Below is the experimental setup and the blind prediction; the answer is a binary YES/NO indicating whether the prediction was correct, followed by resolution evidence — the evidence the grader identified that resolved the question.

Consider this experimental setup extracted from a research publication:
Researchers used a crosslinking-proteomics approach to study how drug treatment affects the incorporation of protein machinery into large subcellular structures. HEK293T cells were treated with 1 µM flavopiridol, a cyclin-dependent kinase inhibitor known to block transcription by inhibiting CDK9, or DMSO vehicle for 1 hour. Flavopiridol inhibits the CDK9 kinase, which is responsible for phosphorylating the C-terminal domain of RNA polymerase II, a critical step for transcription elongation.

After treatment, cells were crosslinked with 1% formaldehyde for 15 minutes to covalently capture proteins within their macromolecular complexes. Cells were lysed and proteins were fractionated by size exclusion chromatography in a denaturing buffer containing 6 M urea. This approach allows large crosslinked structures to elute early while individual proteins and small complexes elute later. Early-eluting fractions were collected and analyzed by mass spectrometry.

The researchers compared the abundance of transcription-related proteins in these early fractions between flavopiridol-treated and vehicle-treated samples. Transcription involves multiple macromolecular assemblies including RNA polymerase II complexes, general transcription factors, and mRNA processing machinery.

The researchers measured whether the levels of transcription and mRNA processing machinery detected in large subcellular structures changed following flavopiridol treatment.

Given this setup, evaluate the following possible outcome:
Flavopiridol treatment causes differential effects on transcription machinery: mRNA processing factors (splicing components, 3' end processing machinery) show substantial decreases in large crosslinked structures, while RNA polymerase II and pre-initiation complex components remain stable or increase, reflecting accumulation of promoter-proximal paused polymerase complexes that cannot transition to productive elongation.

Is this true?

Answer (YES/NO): NO